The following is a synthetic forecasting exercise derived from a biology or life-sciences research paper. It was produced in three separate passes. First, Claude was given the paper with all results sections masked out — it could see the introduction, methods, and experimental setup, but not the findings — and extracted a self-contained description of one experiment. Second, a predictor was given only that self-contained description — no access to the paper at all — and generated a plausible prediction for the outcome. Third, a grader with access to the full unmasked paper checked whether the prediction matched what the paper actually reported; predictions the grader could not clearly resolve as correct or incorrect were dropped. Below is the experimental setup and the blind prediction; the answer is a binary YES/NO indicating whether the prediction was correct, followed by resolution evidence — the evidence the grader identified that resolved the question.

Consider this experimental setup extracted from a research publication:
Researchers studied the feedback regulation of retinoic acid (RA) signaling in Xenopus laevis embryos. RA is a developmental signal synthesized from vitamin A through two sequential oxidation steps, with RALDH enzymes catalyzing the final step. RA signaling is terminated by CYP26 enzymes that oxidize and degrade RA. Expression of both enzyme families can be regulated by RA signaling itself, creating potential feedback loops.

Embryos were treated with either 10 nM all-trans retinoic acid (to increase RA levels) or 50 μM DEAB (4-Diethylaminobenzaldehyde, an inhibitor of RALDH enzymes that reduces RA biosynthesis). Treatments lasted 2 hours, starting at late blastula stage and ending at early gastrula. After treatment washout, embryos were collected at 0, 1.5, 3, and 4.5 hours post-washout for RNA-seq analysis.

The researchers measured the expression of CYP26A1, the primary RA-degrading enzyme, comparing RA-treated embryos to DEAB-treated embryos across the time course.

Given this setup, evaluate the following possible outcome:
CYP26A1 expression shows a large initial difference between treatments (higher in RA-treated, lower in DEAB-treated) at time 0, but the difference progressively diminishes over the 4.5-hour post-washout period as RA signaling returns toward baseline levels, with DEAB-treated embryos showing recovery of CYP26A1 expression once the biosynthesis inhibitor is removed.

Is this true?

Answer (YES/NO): YES